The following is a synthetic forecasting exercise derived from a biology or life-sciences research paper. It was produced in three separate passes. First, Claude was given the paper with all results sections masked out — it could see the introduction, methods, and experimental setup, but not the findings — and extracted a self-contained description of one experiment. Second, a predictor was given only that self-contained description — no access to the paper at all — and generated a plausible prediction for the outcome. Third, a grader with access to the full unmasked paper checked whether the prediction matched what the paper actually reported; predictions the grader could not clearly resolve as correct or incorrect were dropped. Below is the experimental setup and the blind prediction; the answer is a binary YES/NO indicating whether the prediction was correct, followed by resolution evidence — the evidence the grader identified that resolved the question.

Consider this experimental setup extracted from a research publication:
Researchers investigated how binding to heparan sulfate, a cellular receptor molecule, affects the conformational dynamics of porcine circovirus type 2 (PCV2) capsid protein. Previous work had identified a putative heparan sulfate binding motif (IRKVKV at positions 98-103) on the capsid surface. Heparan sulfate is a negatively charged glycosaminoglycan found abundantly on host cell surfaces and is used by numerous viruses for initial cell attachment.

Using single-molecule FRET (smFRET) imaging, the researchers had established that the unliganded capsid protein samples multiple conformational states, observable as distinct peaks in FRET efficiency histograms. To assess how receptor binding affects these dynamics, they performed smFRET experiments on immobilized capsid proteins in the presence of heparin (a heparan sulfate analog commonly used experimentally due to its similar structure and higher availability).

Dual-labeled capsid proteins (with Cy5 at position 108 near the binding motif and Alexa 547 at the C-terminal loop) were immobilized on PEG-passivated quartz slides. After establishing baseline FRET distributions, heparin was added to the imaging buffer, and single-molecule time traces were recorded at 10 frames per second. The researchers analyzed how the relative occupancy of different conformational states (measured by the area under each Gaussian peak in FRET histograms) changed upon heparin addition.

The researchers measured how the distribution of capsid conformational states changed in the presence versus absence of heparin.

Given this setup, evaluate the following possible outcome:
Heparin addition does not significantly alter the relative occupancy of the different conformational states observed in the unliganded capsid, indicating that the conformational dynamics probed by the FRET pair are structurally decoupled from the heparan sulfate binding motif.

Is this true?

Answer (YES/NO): NO